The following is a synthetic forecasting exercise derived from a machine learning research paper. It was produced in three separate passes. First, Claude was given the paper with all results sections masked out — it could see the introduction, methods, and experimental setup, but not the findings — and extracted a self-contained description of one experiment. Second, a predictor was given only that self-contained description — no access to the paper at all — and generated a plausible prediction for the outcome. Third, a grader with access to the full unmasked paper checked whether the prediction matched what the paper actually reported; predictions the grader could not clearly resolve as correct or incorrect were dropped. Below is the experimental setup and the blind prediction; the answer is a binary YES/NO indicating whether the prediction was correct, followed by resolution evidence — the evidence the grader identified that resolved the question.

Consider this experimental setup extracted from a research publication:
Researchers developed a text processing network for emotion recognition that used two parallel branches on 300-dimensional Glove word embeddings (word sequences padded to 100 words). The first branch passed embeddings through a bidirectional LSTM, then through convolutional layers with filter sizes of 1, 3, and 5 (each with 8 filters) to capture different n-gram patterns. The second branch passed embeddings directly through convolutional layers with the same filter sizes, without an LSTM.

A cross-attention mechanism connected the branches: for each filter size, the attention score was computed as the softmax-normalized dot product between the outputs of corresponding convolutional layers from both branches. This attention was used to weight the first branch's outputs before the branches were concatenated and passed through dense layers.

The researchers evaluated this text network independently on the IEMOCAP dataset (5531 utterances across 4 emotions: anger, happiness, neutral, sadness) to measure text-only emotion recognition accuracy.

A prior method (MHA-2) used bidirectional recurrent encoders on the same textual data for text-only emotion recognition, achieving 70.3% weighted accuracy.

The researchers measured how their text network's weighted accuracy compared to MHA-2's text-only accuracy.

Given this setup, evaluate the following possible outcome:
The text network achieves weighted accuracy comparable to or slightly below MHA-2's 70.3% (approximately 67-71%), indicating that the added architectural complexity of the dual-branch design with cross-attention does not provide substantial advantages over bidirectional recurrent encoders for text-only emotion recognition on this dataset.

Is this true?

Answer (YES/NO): YES